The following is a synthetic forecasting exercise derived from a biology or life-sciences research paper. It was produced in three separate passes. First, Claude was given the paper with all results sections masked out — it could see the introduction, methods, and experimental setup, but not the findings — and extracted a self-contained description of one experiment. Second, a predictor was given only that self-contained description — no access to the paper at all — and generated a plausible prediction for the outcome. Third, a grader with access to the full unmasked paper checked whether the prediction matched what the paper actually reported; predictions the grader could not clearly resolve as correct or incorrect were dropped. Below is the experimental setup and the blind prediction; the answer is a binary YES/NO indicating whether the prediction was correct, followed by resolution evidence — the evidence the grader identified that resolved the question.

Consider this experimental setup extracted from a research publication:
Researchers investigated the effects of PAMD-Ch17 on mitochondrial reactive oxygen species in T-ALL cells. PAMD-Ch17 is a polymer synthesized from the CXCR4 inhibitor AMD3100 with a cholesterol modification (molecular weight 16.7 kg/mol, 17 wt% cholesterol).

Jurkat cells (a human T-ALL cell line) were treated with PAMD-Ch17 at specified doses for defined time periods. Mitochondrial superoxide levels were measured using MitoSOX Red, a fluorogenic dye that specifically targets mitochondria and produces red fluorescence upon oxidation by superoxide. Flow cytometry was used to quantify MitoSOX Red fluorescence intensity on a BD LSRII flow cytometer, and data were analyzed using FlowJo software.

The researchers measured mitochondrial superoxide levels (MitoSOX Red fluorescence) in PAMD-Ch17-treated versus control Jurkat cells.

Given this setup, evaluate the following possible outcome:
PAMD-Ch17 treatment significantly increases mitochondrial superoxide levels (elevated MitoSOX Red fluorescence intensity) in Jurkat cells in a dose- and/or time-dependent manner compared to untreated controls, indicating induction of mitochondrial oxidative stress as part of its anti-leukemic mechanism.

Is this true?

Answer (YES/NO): YES